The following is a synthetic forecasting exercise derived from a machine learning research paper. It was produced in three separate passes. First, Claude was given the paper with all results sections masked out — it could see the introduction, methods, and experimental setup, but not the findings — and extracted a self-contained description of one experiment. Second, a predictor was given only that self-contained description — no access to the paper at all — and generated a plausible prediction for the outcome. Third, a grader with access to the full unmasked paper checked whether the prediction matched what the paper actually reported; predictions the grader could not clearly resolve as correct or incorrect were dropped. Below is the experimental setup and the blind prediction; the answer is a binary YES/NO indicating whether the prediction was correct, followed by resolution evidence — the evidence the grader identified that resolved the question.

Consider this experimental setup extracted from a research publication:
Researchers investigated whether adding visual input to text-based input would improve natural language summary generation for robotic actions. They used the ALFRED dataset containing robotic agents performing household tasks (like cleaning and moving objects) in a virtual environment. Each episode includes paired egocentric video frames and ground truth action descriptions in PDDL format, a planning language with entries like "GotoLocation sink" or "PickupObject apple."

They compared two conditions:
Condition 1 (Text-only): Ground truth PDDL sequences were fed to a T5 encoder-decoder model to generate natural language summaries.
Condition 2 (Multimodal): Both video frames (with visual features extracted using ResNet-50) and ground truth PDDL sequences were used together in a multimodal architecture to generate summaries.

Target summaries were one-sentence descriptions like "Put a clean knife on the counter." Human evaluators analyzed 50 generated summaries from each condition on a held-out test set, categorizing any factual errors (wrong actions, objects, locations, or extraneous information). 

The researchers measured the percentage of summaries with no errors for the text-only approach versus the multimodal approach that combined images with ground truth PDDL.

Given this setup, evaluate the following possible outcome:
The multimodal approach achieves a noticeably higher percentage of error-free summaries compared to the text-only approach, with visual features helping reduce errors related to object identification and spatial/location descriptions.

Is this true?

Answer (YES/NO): NO